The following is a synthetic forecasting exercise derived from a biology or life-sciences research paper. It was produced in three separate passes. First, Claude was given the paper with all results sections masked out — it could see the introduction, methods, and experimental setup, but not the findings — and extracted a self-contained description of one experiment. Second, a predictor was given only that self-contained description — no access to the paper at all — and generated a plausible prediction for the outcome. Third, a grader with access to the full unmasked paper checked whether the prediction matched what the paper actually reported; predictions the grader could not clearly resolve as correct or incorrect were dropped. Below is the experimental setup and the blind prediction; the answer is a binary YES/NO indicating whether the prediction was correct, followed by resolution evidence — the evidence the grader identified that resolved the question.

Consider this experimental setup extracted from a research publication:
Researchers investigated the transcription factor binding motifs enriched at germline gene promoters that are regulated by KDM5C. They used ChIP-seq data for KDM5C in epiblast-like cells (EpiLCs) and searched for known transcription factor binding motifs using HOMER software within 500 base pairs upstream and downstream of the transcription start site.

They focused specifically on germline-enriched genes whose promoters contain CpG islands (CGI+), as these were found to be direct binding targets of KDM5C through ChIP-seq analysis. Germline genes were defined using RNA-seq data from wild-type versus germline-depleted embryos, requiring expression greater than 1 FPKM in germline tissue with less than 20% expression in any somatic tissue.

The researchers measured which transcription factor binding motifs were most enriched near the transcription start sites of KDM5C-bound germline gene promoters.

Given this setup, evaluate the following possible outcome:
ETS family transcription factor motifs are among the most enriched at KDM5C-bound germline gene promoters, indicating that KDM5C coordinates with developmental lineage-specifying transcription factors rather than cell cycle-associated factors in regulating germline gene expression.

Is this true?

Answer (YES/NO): NO